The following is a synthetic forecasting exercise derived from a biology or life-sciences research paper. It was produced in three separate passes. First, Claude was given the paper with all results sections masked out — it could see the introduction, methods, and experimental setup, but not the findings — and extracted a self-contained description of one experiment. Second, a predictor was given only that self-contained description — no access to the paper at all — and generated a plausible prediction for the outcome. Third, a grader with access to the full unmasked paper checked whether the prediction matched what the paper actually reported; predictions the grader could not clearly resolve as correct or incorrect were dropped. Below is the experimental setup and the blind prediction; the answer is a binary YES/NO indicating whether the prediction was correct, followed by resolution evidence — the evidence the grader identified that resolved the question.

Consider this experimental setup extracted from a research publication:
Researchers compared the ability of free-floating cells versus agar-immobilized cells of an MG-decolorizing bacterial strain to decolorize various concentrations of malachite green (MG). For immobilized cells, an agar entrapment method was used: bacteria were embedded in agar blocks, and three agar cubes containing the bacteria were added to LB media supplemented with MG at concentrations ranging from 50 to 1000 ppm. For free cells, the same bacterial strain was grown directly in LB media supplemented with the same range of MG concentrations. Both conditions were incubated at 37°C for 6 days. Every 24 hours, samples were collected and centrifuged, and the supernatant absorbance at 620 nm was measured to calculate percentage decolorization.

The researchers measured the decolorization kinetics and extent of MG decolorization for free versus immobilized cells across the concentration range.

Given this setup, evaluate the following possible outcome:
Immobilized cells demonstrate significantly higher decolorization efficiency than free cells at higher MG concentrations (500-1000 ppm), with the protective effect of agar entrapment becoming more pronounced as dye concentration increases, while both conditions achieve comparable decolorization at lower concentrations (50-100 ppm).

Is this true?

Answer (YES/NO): NO